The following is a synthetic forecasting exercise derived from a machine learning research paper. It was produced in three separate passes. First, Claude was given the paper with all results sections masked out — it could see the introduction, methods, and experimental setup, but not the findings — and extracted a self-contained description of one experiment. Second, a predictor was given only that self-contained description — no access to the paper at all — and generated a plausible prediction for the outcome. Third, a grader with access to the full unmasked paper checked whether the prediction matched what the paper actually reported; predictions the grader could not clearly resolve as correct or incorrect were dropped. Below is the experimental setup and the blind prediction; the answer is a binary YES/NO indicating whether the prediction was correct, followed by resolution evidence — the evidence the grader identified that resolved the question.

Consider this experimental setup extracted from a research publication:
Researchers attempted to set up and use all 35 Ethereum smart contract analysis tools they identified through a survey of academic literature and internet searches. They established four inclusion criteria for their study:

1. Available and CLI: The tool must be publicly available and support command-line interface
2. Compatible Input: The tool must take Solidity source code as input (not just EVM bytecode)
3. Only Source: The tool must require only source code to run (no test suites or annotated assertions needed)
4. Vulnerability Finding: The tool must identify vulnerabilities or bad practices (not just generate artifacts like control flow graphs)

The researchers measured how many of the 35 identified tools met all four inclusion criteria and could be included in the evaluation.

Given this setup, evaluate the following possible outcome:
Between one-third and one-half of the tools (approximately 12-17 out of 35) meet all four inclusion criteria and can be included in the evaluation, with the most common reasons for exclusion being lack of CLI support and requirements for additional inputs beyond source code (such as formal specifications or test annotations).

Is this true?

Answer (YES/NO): NO